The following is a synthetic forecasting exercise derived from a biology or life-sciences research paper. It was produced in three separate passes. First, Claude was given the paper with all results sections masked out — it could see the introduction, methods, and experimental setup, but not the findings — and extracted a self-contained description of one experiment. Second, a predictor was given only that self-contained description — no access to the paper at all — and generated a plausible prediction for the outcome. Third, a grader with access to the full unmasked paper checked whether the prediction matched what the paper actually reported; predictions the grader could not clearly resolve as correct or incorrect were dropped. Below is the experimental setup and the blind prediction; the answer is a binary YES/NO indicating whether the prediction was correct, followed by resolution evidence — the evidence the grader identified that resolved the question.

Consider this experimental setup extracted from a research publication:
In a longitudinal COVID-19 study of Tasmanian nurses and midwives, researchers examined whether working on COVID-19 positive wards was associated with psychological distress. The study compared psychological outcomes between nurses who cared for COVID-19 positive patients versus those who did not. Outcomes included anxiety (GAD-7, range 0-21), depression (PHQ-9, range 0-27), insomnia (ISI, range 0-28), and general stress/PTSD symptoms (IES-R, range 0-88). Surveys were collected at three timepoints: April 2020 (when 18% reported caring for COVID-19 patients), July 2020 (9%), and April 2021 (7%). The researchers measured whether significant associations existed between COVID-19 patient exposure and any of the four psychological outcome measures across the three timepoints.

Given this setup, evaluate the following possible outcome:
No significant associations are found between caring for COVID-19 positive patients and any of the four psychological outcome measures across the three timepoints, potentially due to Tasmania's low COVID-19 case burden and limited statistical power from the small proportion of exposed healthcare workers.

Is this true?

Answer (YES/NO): NO